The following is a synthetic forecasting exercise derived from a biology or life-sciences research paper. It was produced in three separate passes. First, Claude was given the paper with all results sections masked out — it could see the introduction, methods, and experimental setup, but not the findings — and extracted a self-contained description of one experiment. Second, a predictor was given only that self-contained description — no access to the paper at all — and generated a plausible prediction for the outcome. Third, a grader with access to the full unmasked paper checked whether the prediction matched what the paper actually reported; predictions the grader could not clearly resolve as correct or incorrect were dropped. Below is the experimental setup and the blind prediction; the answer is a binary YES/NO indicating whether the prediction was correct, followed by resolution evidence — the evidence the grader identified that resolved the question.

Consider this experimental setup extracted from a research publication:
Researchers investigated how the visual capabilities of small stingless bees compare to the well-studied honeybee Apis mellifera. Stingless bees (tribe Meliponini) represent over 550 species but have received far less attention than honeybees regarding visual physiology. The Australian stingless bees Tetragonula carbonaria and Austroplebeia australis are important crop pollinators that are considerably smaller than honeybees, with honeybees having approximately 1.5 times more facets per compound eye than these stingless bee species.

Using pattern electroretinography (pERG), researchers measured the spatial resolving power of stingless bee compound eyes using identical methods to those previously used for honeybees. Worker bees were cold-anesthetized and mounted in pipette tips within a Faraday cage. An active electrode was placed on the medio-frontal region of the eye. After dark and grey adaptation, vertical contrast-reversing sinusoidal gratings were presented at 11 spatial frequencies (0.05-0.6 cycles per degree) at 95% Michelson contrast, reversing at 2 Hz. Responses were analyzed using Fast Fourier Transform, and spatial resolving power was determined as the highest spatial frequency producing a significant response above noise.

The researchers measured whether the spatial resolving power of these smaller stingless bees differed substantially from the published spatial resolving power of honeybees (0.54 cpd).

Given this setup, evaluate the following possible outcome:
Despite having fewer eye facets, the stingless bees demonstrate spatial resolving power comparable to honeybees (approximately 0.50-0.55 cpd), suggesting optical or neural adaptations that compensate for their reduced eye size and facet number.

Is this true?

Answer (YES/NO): YES